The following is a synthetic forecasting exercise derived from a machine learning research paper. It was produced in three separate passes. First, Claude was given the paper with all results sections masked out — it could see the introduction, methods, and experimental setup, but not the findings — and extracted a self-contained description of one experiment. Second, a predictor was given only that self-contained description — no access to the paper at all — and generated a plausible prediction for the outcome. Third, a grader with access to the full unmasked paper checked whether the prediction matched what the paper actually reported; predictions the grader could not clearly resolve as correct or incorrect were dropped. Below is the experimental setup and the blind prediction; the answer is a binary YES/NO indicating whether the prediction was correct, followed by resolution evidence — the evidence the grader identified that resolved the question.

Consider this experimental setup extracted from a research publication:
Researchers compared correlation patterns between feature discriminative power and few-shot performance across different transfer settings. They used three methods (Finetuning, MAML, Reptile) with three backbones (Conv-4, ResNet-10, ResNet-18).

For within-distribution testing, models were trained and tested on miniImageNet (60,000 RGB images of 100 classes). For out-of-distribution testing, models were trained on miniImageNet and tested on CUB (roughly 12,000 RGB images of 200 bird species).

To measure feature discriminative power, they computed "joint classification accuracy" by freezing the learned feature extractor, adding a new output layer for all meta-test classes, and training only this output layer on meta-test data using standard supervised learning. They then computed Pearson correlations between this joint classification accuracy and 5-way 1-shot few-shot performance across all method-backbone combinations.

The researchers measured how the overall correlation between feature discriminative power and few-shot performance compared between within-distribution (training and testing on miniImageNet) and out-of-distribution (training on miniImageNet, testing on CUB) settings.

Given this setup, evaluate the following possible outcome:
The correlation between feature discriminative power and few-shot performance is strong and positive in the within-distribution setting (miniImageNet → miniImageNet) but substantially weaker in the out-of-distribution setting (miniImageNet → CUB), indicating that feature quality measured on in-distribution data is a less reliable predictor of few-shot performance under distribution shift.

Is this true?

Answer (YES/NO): NO